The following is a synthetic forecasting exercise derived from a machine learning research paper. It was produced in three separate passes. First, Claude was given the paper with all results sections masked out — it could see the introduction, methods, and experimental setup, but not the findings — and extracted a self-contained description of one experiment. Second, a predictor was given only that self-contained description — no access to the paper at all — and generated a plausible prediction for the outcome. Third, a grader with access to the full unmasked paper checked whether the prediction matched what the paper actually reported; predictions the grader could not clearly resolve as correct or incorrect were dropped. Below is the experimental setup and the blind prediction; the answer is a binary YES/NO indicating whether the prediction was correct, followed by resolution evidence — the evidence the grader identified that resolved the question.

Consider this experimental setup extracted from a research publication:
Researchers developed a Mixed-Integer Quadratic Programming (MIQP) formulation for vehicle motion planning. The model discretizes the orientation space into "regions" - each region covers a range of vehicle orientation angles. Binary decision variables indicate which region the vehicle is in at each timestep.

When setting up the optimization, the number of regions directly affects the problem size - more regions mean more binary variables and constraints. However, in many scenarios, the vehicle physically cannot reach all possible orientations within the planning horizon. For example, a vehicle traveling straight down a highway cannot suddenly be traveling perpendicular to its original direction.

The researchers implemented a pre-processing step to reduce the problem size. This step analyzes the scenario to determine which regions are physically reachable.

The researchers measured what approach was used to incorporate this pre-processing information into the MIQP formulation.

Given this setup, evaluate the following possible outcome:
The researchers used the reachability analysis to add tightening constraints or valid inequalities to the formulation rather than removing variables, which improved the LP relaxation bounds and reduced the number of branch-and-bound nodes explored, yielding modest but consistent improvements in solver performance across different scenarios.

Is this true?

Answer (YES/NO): NO